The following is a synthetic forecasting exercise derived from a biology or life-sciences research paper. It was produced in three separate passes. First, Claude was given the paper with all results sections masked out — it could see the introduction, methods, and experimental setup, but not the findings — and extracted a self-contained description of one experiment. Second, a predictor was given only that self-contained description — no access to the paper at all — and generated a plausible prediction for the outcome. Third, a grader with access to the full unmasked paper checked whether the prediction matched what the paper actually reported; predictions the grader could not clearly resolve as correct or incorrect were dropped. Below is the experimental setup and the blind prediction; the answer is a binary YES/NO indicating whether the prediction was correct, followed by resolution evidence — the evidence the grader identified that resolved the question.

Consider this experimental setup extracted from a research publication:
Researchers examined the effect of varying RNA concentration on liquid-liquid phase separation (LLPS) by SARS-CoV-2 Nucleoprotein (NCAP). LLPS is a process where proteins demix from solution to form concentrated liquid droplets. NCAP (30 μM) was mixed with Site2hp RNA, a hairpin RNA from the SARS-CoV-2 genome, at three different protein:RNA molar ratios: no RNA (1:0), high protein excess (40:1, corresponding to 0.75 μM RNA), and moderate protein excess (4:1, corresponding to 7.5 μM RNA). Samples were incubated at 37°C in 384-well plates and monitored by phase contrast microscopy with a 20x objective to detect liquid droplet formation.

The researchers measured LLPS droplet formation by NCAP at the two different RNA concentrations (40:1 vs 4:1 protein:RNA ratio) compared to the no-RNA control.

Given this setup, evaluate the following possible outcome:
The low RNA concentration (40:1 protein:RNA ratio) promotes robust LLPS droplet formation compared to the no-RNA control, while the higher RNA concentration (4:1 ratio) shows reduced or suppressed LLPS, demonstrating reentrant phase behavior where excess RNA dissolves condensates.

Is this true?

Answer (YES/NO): NO